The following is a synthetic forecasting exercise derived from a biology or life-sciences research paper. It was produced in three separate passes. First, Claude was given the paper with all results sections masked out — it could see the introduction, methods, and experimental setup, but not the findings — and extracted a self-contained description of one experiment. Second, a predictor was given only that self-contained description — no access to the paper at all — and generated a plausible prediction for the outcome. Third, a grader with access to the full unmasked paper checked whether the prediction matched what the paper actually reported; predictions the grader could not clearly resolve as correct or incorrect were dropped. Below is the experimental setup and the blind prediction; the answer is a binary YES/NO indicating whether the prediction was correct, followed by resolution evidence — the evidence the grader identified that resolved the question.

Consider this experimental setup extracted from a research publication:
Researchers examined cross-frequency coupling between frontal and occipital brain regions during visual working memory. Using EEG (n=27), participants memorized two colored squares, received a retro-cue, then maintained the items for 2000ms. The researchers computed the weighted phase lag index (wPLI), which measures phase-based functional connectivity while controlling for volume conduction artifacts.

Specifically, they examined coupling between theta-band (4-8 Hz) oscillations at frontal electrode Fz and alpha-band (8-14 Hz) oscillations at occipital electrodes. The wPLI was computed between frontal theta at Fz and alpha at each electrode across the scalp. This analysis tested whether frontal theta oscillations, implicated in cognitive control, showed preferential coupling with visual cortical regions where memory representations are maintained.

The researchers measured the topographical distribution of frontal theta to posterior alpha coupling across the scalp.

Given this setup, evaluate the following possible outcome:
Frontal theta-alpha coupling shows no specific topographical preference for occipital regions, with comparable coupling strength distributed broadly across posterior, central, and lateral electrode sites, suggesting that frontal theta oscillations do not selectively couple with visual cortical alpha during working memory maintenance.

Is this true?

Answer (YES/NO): NO